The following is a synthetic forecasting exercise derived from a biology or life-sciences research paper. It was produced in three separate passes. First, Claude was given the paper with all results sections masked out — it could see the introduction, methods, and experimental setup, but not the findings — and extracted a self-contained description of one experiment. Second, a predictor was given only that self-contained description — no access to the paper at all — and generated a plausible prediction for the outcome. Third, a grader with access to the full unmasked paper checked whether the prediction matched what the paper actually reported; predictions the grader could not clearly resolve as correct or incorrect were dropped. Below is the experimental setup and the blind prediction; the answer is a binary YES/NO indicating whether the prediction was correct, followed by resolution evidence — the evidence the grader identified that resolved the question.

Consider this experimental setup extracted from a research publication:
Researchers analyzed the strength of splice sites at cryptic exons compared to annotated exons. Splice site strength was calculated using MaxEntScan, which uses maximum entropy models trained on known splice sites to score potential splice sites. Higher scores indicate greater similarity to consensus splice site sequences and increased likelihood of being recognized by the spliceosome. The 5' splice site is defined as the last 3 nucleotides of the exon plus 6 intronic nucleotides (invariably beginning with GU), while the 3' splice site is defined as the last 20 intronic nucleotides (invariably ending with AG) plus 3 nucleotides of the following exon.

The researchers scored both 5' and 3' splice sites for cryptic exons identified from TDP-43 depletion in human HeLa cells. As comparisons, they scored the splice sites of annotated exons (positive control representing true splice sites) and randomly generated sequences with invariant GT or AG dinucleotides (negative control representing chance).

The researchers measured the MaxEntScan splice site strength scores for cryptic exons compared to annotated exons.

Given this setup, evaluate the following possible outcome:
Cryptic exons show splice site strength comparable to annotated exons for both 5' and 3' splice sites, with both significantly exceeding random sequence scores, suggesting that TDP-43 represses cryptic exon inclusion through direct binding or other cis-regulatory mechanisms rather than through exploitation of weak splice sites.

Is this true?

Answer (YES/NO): NO